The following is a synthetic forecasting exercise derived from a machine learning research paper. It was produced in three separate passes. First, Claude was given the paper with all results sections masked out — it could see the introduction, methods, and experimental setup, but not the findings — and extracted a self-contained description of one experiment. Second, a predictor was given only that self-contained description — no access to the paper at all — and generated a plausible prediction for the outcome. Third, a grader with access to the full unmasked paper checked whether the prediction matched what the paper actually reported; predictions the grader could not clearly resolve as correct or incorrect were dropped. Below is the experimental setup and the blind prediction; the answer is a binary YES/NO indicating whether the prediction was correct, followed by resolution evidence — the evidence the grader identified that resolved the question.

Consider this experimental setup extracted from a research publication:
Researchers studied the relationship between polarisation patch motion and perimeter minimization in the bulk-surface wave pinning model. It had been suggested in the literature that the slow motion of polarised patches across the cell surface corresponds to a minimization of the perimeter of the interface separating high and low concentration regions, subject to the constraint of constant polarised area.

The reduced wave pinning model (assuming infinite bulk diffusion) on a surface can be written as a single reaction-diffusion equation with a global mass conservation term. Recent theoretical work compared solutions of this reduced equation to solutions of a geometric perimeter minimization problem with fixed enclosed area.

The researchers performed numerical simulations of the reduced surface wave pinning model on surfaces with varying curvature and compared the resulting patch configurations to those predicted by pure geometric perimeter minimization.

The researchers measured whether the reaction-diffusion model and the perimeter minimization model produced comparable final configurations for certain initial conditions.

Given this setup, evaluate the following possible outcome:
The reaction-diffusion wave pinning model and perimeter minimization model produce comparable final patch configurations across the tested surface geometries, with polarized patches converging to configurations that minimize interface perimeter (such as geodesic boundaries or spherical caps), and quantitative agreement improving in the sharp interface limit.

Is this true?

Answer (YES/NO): NO